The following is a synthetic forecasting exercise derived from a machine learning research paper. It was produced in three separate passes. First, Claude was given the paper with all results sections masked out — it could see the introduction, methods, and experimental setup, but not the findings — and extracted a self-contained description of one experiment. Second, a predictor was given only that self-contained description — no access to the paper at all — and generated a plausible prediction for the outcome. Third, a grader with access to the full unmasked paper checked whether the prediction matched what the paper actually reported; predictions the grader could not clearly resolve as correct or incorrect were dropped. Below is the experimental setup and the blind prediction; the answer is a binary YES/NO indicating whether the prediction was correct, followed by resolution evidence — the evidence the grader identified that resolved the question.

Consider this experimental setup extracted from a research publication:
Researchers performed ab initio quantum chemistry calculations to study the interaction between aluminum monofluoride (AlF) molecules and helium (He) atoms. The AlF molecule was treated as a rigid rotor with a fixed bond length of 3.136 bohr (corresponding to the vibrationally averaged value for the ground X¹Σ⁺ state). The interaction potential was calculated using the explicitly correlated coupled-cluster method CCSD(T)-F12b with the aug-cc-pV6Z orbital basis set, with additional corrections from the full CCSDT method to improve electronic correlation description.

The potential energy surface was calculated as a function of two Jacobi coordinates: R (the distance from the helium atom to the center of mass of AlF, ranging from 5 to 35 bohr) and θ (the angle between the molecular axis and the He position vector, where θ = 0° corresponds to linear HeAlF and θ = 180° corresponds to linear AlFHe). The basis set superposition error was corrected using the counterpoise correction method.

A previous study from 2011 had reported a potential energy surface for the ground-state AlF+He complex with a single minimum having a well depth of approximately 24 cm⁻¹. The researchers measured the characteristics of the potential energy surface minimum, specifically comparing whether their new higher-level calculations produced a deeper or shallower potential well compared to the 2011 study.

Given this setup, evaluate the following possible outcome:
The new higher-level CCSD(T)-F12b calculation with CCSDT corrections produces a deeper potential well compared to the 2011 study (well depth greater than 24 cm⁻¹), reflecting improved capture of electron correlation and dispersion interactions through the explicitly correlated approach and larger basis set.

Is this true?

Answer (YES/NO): YES